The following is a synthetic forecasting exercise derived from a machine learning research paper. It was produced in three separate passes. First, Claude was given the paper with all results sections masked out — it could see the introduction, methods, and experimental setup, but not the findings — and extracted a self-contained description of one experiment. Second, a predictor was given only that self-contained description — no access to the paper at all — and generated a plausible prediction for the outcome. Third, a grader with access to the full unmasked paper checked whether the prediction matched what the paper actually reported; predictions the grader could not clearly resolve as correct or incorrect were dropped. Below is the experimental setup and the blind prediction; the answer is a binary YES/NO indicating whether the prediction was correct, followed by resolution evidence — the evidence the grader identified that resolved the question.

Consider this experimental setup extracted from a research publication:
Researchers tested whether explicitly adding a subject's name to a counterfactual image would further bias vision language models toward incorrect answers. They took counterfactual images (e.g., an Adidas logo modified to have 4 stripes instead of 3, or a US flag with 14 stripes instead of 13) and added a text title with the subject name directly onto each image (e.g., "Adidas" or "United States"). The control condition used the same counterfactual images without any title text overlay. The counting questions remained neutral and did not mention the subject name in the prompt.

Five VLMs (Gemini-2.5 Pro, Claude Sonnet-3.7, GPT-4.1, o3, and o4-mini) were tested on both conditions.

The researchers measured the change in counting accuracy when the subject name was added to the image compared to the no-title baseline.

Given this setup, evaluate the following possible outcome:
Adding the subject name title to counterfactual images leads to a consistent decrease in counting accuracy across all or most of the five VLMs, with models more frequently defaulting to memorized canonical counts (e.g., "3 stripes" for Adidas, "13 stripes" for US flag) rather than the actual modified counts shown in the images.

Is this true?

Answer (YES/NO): YES